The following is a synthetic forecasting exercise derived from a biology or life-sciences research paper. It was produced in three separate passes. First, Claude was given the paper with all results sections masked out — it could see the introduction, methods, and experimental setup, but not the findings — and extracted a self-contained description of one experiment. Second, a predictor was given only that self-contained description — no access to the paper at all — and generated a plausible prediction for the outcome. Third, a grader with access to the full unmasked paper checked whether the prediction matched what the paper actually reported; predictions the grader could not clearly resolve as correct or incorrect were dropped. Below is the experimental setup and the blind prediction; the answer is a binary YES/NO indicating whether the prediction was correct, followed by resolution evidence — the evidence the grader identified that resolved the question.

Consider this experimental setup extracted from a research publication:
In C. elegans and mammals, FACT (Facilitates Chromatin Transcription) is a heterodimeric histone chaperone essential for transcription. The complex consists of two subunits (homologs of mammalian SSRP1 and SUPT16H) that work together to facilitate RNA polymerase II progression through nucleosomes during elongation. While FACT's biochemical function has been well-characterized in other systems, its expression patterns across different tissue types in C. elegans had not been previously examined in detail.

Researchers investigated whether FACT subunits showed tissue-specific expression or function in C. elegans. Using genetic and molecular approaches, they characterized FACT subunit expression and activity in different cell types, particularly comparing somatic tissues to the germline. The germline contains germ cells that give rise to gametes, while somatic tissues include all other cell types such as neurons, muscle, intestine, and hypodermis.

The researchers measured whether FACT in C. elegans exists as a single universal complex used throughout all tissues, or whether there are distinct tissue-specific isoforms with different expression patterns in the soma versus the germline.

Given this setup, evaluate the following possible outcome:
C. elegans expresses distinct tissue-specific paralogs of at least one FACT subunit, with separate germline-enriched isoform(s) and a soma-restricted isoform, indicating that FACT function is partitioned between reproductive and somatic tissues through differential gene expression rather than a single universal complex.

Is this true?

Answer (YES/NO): YES